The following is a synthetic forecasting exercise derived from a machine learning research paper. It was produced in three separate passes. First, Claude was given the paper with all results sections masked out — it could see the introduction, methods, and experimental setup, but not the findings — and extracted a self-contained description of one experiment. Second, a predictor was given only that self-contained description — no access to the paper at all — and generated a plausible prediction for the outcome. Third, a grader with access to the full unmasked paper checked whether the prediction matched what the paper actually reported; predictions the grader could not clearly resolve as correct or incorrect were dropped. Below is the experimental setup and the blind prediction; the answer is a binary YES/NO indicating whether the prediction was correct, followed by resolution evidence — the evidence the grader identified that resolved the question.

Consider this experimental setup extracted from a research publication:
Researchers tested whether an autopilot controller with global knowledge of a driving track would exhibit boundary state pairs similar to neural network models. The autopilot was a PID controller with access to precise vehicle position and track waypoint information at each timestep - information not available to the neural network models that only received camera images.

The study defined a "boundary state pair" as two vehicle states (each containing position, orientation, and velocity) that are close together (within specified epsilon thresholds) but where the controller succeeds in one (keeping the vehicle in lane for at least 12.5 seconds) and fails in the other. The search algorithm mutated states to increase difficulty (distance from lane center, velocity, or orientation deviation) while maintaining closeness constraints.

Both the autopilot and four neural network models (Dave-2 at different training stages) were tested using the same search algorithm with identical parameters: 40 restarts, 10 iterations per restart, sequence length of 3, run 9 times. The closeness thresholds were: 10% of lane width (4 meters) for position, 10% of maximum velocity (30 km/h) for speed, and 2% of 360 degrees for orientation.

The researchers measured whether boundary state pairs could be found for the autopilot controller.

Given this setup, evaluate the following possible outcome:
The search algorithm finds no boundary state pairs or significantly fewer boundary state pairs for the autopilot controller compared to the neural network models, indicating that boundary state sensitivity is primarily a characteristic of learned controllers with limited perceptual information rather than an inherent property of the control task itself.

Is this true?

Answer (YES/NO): YES